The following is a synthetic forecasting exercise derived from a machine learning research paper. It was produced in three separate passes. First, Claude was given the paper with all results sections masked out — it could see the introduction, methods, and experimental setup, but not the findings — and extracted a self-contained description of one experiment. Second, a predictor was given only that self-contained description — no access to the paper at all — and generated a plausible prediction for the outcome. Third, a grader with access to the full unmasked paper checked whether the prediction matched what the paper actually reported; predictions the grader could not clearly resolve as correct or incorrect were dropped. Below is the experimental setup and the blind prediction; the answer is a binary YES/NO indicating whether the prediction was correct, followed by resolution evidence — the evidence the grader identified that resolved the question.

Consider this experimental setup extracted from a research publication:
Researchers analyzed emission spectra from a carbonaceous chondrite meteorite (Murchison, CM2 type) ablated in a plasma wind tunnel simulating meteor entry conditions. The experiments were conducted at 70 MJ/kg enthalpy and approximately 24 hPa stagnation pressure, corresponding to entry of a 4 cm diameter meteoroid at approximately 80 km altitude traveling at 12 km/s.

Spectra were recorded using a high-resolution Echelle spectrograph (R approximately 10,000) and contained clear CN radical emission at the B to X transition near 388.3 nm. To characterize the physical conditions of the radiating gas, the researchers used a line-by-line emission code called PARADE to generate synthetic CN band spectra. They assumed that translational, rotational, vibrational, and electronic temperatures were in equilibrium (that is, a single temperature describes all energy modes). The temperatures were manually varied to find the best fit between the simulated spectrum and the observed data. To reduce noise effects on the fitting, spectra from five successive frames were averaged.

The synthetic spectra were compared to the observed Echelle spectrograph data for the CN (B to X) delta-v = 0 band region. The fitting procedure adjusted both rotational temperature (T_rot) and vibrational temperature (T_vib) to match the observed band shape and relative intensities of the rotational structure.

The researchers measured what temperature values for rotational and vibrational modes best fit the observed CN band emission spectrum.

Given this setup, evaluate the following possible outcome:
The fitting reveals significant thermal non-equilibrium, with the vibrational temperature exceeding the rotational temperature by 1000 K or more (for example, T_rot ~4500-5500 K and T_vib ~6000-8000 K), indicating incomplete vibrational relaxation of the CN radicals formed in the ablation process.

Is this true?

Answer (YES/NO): NO